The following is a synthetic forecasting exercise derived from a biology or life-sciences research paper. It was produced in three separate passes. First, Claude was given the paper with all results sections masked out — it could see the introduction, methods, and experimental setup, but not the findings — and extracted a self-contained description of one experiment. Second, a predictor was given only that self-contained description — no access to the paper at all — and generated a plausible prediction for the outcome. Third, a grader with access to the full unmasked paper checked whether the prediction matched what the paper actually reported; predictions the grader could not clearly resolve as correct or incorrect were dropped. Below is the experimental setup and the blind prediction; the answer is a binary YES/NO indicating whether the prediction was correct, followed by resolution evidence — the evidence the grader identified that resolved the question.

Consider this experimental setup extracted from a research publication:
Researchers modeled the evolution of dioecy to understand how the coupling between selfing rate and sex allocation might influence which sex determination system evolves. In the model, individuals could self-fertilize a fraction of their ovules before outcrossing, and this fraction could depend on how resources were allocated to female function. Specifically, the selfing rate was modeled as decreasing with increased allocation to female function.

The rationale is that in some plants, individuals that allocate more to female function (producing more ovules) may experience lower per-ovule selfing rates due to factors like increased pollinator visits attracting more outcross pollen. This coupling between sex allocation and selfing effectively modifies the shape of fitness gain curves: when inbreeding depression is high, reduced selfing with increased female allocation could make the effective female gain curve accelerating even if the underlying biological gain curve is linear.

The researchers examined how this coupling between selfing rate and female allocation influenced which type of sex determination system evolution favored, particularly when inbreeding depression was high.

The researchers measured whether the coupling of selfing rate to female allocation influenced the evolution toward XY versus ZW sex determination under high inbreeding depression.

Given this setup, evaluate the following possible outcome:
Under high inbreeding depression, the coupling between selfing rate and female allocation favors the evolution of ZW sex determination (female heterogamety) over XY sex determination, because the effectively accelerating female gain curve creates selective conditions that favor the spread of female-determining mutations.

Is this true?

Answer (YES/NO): NO